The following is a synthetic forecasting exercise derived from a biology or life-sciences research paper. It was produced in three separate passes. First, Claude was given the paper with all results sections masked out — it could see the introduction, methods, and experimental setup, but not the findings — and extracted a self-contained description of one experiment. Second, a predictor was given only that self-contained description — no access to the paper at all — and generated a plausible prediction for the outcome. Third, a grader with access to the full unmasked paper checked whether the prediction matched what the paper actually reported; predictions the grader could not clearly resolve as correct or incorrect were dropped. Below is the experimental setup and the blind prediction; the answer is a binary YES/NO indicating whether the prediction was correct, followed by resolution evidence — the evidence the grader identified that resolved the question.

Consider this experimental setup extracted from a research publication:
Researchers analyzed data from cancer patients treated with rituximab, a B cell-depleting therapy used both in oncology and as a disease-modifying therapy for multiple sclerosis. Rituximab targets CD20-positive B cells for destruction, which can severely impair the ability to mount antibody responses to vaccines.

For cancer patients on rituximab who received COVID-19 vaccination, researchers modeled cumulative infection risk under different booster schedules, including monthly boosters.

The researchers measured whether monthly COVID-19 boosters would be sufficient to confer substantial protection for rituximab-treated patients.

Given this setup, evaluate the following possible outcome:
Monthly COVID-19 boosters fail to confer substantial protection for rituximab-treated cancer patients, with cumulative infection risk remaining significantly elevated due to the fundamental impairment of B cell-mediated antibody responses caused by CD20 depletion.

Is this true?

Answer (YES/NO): YES